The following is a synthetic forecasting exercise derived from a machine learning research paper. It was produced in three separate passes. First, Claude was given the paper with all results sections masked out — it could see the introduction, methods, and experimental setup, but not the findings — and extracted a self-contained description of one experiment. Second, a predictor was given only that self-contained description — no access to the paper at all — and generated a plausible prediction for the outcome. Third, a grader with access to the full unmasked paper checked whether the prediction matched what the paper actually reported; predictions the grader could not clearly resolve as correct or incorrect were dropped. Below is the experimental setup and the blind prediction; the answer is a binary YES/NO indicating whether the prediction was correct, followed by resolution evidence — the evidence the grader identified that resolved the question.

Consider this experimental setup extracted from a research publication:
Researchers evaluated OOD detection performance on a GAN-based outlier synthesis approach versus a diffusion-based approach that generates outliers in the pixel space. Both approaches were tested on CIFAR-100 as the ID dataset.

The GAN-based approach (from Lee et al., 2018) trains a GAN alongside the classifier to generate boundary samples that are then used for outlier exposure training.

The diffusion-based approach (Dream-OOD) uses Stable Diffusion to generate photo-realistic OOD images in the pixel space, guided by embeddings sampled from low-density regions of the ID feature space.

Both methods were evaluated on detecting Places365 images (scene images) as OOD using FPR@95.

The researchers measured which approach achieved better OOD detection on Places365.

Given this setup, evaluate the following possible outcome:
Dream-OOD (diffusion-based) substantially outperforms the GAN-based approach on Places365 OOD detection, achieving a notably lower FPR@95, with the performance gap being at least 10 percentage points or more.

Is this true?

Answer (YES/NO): YES